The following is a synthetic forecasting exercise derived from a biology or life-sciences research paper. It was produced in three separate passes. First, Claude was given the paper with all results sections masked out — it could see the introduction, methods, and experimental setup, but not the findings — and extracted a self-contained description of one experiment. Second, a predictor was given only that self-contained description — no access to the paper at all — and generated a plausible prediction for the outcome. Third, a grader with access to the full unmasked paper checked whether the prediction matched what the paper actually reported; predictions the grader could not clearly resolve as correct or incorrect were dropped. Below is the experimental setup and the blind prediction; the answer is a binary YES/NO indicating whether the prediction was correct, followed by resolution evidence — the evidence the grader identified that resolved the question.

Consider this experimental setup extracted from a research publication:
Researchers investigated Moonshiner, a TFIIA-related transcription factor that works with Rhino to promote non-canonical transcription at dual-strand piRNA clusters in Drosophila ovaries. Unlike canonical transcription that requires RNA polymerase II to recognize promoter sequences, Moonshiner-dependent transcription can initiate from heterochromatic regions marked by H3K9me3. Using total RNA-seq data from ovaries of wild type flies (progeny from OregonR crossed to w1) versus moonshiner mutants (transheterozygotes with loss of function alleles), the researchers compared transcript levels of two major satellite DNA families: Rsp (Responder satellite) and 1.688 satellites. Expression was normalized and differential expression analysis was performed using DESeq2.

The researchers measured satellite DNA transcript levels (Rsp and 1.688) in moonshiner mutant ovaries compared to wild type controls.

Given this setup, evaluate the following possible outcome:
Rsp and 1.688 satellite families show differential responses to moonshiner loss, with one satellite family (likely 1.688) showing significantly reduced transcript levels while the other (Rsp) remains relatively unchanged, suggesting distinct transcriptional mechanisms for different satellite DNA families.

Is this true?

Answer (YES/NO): NO